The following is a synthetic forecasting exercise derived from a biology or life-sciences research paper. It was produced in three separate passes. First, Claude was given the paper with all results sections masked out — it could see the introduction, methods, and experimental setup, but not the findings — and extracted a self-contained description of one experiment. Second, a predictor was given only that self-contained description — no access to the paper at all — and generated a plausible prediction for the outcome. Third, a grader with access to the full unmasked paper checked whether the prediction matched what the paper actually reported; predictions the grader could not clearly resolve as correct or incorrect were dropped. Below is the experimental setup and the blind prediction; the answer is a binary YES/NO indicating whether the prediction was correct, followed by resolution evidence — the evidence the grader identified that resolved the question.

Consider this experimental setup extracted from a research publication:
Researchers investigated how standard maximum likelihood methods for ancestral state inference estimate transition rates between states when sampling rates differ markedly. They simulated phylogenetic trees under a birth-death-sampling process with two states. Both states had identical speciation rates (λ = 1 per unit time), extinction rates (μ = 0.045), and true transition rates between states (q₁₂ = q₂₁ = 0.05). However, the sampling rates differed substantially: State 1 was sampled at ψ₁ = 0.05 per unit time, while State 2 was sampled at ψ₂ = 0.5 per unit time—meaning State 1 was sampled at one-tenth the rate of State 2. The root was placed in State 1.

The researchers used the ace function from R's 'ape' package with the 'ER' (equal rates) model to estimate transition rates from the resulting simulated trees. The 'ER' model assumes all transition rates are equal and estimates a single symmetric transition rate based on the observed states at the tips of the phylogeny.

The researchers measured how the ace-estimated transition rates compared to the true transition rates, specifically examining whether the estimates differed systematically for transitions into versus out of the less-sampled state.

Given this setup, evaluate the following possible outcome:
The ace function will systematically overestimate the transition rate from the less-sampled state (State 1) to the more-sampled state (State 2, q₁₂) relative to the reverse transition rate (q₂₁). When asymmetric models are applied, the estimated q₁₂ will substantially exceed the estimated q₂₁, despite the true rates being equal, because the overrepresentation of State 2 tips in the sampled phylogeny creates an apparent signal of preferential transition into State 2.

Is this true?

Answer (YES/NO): NO